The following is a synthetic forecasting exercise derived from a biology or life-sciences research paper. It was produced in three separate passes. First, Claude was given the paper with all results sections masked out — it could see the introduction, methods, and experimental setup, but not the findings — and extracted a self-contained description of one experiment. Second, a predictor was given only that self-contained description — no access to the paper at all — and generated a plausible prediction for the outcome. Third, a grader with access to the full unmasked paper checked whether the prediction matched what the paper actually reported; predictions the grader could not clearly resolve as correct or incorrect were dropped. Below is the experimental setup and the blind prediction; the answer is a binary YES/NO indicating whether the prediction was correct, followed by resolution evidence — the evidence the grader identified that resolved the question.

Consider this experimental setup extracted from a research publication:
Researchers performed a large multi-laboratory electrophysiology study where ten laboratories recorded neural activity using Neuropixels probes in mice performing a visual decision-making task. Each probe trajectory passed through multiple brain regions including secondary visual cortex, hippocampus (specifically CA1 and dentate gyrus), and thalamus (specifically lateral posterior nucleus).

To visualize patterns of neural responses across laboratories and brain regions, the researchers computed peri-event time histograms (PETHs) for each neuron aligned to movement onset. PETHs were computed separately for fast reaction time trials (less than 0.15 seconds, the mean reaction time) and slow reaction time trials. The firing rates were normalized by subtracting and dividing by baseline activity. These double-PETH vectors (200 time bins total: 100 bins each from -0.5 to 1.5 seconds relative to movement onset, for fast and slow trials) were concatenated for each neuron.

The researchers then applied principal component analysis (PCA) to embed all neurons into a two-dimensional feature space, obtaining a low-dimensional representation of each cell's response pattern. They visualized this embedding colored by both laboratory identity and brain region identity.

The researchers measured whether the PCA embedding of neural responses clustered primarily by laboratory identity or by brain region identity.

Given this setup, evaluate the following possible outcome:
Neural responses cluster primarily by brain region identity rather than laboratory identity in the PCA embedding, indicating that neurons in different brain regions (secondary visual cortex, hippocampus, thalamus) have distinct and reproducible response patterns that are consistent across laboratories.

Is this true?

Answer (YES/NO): YES